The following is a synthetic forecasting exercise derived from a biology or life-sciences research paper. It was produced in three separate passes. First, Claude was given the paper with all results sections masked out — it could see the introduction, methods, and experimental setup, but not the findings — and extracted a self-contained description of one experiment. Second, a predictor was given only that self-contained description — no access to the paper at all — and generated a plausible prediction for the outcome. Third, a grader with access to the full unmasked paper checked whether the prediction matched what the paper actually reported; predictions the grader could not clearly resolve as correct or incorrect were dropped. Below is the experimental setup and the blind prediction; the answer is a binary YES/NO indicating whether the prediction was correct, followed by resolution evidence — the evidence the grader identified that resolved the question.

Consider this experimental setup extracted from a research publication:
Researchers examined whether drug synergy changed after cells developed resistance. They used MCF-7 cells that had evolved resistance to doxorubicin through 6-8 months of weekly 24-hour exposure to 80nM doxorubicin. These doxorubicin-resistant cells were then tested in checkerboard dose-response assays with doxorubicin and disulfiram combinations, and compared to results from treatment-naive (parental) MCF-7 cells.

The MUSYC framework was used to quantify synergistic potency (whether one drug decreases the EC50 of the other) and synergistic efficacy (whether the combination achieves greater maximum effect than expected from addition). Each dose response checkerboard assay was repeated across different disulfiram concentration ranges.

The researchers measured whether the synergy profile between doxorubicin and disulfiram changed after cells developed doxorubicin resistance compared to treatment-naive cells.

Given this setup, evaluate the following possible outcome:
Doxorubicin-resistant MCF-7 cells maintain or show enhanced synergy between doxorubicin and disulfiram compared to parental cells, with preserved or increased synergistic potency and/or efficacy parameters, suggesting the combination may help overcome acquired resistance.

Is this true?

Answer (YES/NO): YES